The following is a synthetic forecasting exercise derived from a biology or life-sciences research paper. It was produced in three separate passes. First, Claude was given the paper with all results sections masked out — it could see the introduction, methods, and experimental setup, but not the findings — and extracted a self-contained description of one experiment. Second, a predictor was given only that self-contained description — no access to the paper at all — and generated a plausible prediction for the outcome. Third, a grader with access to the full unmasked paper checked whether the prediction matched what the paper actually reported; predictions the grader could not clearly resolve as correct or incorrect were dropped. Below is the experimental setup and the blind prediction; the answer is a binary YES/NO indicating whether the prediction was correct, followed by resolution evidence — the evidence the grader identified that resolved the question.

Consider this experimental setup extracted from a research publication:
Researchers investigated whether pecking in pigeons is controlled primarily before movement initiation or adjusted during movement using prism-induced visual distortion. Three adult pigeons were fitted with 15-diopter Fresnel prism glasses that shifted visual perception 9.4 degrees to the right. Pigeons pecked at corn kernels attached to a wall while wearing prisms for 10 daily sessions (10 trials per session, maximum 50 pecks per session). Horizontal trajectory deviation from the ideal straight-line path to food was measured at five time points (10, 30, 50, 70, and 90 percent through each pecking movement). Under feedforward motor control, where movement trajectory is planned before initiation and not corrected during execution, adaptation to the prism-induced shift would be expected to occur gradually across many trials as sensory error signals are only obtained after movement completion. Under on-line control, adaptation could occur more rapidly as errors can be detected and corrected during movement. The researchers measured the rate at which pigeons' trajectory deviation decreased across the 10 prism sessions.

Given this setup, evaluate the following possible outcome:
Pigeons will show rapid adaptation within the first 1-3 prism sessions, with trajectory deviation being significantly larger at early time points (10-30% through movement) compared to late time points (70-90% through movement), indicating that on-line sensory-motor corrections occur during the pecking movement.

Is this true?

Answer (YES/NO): NO